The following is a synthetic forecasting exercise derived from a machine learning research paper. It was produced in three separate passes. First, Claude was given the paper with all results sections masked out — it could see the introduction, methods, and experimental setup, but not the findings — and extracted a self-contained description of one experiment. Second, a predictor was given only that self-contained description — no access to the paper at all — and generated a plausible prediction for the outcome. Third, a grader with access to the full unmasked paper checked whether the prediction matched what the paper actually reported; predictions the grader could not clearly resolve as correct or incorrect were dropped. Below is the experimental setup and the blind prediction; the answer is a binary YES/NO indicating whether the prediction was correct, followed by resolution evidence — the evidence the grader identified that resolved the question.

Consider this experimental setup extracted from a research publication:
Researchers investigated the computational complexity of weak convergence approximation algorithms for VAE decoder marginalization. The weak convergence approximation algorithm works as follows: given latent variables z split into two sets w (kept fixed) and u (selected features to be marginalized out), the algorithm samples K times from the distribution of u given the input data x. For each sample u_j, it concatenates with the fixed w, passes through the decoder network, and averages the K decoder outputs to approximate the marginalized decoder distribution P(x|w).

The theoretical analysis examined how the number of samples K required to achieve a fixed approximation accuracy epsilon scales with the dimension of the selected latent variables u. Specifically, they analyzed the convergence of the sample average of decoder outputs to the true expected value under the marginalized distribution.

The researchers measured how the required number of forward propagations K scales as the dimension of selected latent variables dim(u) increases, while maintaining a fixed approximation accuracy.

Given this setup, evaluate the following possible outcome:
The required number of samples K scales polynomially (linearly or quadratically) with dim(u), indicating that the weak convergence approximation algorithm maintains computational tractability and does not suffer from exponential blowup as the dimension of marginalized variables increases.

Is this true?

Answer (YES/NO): NO